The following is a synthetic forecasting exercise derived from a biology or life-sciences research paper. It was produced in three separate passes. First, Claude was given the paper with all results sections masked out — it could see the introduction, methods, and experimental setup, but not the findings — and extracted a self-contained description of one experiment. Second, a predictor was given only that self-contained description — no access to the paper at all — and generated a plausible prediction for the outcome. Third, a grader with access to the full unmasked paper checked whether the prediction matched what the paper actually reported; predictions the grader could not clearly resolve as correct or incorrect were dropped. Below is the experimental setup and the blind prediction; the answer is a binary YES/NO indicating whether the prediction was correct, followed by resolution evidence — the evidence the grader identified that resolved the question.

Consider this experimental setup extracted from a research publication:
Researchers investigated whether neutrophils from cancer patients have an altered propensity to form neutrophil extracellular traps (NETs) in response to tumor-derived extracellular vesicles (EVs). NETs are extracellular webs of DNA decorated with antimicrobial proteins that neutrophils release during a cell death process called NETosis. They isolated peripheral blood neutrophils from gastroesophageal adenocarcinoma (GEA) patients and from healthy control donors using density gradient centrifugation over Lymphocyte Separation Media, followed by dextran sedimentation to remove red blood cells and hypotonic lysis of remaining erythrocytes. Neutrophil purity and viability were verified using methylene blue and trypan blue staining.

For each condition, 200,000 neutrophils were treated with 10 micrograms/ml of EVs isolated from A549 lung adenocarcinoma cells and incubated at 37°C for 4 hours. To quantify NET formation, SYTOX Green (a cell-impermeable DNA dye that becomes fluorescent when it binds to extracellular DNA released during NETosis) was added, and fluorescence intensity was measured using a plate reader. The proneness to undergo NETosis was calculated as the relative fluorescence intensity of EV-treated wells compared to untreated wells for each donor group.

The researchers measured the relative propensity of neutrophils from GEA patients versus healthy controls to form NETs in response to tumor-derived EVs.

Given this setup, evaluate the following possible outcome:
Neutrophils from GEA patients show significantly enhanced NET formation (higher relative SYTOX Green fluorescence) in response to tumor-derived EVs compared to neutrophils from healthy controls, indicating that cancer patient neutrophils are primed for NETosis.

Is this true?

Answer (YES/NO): YES